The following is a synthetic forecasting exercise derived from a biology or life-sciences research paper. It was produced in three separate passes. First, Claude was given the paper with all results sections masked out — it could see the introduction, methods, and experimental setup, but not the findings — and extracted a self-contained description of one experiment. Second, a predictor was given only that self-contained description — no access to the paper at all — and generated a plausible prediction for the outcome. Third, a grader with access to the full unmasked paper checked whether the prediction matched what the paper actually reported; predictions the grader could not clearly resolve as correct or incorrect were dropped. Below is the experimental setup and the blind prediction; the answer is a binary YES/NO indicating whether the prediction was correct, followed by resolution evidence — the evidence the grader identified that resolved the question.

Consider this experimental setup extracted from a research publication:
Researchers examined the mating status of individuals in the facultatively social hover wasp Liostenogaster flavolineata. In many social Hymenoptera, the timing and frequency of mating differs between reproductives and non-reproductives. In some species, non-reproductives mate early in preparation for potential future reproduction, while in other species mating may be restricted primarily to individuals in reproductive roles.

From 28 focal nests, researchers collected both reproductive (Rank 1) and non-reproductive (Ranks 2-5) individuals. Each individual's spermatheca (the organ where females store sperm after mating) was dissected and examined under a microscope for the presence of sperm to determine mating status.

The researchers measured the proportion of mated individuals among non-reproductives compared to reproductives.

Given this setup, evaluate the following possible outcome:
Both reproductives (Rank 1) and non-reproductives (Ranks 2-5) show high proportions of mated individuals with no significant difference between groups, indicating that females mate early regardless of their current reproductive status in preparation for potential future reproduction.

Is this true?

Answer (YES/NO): NO